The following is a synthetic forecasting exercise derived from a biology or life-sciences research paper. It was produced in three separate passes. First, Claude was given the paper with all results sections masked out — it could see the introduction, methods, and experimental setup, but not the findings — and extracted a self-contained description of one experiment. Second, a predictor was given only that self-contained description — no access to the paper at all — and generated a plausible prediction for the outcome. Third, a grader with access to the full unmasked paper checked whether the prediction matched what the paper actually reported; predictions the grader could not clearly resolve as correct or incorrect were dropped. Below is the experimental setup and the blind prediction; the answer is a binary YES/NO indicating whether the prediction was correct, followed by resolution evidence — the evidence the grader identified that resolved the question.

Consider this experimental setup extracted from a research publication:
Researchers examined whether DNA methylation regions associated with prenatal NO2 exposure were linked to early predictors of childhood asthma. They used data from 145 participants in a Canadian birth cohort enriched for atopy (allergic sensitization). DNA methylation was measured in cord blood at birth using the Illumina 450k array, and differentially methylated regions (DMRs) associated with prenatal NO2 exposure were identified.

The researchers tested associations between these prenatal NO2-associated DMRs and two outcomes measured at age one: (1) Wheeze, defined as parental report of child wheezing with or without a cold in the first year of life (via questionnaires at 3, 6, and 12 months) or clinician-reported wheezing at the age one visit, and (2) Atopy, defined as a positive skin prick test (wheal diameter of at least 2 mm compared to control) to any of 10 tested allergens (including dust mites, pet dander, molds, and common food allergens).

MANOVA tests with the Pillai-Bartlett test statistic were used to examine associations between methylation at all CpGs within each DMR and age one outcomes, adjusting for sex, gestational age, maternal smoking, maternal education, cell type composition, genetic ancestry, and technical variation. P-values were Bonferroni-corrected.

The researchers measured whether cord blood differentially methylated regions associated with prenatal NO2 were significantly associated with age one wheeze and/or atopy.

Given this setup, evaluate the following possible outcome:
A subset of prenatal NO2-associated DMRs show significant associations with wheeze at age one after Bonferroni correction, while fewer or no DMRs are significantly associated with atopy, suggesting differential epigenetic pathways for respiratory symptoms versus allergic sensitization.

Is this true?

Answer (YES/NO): NO